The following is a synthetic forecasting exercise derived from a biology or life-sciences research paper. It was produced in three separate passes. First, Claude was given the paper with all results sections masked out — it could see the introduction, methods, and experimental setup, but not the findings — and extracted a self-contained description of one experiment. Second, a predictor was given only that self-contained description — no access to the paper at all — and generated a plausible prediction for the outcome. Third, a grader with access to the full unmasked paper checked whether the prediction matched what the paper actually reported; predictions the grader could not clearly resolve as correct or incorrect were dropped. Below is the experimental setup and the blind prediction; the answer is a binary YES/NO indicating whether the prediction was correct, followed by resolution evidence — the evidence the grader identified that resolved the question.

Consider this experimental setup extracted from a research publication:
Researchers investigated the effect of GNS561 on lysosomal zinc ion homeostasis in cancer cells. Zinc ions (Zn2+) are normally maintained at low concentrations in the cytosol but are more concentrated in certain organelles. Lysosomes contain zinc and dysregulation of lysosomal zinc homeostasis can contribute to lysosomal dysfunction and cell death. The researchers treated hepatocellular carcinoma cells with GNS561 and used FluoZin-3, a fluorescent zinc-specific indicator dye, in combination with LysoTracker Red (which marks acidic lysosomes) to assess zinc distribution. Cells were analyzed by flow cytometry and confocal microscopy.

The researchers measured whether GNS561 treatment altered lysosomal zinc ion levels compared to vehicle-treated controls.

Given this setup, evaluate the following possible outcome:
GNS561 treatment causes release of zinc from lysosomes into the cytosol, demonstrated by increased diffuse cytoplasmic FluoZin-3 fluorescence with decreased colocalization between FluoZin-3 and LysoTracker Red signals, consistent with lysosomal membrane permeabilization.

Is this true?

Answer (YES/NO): NO